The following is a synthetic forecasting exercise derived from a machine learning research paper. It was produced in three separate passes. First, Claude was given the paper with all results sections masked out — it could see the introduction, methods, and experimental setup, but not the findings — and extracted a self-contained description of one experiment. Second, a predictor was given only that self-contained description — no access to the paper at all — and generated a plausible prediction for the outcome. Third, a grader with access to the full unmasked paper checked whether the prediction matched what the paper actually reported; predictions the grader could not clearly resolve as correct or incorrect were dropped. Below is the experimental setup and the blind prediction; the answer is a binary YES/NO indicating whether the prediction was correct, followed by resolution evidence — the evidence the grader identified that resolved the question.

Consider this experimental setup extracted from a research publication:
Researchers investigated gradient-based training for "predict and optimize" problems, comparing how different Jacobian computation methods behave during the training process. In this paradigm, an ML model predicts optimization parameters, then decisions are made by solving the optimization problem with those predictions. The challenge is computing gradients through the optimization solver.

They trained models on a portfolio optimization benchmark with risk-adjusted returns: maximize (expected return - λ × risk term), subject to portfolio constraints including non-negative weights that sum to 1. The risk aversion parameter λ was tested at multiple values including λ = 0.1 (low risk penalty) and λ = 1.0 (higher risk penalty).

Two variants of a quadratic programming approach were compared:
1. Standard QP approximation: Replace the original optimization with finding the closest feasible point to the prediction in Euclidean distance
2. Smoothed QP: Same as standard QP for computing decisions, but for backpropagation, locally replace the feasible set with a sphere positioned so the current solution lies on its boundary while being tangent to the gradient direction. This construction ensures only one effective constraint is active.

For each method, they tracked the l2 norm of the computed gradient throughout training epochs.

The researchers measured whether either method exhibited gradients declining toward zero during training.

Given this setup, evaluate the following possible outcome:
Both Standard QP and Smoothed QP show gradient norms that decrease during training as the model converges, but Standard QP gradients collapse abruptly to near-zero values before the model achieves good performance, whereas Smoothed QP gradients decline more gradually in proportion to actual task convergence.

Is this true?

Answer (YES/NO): NO